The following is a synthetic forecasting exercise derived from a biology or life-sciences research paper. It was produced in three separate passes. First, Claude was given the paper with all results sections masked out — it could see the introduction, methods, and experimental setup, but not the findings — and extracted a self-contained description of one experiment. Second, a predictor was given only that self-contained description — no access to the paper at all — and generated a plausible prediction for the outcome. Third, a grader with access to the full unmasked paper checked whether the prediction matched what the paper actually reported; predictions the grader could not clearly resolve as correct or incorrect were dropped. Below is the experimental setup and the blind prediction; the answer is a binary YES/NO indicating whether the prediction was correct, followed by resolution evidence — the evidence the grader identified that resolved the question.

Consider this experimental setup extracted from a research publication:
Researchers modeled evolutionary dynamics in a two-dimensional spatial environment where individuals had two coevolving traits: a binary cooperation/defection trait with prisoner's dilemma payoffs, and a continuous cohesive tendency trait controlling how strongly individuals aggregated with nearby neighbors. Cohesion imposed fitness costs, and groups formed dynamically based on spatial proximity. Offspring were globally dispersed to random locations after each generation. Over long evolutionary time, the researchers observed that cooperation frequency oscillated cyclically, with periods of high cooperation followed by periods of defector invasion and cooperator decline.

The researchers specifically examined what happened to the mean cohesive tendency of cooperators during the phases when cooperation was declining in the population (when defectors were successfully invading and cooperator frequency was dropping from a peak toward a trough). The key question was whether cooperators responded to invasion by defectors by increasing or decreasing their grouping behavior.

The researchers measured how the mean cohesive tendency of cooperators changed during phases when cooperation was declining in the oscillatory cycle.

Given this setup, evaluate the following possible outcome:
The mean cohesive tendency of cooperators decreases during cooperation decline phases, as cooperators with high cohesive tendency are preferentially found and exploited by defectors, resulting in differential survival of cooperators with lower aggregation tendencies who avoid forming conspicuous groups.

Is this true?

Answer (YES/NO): YES